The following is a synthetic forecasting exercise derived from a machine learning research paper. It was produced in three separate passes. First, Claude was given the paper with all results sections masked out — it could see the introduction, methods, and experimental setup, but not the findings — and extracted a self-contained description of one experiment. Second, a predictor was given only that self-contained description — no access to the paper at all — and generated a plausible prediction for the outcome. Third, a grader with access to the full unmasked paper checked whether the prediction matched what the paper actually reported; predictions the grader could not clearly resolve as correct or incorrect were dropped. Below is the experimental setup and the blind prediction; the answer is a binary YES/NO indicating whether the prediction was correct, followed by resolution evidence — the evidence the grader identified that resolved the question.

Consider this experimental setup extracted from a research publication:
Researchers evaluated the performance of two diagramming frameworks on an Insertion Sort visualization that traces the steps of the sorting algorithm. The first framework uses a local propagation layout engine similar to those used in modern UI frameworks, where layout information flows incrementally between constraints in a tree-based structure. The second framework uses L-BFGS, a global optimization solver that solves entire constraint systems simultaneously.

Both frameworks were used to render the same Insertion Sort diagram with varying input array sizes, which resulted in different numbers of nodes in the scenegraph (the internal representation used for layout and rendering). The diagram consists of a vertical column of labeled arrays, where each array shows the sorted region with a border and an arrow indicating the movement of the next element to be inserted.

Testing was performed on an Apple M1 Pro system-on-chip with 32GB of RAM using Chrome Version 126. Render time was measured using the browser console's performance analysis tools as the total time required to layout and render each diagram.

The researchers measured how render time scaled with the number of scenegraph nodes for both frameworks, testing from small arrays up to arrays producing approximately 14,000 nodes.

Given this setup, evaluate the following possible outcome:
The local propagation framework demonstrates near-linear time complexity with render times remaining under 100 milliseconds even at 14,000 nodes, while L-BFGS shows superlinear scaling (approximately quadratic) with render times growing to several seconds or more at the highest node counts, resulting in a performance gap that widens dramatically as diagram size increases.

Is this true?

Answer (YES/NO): NO